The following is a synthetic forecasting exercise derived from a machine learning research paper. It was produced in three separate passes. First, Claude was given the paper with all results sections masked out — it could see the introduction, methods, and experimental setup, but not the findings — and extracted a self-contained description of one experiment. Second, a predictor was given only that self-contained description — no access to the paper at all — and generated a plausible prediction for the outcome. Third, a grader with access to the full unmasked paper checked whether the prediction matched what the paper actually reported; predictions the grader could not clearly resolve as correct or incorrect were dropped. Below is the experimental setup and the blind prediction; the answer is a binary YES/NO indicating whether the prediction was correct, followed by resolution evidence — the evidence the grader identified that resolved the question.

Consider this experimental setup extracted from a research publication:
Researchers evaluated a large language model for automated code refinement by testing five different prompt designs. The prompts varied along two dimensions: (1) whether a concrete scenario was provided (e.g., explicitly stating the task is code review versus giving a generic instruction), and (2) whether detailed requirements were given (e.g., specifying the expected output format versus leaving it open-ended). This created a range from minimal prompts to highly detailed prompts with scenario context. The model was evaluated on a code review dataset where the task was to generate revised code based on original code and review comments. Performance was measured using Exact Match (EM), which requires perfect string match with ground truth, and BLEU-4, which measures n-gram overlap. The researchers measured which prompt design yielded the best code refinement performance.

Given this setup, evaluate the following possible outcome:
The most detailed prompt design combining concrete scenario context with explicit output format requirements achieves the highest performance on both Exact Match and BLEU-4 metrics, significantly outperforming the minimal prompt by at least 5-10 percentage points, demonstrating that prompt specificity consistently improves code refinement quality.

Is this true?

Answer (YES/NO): NO